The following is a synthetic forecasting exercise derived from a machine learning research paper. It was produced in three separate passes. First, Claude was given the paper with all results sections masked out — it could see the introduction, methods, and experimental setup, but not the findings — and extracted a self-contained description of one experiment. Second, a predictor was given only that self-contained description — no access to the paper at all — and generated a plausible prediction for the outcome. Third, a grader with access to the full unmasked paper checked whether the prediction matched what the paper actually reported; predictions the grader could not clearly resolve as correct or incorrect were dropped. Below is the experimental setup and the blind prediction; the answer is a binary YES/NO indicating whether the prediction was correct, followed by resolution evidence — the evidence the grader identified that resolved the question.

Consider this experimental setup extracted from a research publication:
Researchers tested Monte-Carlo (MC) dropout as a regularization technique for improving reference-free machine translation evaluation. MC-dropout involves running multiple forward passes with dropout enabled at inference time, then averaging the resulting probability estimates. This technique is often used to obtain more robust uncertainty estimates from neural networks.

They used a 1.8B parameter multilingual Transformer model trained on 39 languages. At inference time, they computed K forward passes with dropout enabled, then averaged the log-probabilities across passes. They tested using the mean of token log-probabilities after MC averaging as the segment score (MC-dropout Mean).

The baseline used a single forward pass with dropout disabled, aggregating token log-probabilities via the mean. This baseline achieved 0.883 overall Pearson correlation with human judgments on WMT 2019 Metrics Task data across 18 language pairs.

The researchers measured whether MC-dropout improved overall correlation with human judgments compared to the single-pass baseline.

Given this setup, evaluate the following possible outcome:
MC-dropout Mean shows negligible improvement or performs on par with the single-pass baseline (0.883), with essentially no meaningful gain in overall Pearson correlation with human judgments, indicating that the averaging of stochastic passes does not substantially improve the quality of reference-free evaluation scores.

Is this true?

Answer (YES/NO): NO